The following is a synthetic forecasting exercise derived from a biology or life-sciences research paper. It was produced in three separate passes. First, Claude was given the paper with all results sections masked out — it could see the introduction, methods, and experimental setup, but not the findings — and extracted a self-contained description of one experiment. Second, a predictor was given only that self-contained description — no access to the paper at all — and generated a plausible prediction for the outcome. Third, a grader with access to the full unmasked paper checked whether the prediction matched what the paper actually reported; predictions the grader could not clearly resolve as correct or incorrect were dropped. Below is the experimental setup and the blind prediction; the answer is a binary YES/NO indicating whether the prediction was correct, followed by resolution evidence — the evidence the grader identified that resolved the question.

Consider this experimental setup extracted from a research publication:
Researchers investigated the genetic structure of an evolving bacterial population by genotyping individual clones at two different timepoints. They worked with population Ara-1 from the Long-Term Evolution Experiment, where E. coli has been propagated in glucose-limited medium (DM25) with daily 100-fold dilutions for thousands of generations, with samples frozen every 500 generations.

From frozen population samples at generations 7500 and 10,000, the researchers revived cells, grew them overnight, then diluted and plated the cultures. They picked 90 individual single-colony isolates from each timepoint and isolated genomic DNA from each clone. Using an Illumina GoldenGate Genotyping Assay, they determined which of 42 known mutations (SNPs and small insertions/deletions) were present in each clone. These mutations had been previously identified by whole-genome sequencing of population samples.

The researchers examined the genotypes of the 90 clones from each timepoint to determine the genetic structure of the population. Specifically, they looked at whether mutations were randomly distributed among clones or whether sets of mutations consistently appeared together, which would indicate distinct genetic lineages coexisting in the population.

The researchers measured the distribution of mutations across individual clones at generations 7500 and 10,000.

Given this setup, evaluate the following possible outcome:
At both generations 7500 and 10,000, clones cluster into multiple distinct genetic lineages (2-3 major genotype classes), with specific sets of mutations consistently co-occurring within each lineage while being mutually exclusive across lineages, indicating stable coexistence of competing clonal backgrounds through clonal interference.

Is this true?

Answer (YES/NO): NO